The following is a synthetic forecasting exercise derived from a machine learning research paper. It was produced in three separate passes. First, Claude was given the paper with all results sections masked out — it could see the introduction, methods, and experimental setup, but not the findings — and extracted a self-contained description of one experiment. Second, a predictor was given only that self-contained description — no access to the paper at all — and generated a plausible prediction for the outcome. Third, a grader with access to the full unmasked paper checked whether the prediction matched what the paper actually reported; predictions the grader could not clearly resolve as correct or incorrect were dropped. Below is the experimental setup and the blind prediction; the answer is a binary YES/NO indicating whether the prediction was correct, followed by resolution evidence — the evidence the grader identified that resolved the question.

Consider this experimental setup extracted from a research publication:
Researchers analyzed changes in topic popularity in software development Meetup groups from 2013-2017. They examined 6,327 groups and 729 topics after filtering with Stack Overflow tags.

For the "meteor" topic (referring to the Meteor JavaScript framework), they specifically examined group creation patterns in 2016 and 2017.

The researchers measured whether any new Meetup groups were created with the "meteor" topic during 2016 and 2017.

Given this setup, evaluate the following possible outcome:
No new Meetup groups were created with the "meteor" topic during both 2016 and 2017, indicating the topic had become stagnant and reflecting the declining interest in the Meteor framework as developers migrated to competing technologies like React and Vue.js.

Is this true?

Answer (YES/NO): YES